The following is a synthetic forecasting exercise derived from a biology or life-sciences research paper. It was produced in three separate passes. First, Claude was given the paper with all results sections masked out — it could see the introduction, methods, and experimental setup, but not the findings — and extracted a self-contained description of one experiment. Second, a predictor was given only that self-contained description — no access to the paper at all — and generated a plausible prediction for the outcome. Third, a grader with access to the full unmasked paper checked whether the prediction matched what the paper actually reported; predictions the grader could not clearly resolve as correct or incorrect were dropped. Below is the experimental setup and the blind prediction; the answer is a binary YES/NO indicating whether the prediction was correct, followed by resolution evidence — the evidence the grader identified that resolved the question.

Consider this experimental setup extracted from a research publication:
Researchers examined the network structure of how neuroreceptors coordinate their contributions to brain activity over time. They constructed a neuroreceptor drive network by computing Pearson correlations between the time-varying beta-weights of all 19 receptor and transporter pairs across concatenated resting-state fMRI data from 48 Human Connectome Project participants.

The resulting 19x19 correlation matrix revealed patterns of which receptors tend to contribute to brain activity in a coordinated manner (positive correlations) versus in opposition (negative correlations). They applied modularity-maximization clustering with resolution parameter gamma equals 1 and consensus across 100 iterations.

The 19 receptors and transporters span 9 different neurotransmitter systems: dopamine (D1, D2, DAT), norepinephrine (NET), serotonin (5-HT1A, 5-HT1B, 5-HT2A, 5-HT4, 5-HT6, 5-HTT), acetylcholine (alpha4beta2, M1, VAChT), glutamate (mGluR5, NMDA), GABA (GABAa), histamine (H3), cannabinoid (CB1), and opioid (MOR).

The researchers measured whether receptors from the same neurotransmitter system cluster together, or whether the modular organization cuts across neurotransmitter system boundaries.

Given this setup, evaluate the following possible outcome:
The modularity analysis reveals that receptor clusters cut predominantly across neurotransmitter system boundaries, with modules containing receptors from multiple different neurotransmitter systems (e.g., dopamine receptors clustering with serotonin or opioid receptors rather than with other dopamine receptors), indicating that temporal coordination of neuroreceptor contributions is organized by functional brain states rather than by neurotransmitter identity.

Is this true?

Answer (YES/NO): YES